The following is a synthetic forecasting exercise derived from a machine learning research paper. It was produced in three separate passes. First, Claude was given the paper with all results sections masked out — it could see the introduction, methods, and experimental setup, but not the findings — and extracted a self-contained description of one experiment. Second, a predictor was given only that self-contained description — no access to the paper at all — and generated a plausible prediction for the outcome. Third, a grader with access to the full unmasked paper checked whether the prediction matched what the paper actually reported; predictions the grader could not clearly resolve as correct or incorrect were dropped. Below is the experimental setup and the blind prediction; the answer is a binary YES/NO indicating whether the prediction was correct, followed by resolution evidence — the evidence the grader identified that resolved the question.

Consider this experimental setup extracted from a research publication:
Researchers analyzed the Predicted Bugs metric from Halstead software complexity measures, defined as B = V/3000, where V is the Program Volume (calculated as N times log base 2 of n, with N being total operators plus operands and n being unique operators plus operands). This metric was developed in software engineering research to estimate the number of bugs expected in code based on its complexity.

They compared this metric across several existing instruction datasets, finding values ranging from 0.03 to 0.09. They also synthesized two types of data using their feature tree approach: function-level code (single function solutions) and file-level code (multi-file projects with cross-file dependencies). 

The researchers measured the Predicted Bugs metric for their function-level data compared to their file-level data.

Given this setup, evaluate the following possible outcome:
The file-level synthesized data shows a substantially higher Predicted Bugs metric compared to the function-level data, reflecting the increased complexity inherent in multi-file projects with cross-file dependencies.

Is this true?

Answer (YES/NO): YES